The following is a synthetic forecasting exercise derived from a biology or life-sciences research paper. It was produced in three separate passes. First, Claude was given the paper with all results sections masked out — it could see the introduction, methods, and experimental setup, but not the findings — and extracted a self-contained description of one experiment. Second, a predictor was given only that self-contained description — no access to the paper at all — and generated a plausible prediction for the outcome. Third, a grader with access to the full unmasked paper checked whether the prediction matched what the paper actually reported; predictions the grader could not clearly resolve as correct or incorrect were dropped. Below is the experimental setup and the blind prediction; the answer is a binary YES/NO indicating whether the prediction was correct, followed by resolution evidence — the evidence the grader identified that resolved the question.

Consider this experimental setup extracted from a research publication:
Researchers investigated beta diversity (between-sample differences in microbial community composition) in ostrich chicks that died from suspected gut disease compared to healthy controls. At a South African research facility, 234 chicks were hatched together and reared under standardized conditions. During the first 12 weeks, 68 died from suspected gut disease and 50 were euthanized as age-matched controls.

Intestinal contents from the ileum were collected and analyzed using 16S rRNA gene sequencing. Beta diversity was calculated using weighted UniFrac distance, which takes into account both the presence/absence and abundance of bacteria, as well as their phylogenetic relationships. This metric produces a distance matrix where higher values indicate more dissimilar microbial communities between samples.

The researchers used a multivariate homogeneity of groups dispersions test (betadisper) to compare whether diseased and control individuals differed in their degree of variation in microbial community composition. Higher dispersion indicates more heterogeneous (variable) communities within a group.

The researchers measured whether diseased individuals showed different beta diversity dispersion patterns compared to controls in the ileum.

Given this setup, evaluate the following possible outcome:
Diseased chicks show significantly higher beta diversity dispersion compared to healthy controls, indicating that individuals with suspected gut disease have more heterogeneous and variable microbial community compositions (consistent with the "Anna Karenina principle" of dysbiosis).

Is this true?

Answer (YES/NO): NO